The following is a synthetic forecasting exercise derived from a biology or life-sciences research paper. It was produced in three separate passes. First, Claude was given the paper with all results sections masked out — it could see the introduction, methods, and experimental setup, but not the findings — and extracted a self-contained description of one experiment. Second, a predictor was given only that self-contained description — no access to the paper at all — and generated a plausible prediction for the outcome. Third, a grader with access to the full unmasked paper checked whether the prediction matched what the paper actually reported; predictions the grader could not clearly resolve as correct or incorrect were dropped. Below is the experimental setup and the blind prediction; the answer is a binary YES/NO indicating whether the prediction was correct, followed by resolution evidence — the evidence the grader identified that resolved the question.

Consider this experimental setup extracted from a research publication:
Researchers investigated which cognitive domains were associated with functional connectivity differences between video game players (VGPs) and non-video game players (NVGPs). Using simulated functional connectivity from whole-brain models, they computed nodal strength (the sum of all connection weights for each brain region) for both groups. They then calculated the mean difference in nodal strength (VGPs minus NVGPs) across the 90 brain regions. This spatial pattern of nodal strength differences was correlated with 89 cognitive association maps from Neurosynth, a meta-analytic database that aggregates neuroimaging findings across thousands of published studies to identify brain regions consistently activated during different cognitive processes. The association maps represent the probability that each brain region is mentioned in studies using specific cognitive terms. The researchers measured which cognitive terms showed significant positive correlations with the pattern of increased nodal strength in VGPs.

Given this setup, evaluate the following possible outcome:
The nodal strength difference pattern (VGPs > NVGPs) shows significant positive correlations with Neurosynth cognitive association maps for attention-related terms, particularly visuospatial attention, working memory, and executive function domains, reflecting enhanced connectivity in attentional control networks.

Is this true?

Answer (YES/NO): NO